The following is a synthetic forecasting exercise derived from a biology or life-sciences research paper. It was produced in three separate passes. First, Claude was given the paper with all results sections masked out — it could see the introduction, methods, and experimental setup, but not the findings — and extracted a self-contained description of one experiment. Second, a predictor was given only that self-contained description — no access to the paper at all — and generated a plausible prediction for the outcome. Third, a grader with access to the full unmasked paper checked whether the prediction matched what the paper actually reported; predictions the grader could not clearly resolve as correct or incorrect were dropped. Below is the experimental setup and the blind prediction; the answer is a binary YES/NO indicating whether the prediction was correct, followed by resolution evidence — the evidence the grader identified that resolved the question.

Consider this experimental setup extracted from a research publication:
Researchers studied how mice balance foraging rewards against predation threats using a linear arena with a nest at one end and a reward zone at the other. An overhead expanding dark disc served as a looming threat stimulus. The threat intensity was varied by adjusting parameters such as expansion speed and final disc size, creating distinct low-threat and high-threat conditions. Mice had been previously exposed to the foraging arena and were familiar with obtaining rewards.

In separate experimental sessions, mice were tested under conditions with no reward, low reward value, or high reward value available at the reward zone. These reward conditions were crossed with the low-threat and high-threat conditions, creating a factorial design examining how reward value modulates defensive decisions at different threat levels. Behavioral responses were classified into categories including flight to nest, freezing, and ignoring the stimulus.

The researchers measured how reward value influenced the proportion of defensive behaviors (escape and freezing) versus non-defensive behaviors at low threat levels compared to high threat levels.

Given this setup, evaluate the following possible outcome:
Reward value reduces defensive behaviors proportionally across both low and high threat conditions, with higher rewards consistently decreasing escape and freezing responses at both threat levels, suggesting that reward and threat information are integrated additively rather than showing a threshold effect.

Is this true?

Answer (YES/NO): NO